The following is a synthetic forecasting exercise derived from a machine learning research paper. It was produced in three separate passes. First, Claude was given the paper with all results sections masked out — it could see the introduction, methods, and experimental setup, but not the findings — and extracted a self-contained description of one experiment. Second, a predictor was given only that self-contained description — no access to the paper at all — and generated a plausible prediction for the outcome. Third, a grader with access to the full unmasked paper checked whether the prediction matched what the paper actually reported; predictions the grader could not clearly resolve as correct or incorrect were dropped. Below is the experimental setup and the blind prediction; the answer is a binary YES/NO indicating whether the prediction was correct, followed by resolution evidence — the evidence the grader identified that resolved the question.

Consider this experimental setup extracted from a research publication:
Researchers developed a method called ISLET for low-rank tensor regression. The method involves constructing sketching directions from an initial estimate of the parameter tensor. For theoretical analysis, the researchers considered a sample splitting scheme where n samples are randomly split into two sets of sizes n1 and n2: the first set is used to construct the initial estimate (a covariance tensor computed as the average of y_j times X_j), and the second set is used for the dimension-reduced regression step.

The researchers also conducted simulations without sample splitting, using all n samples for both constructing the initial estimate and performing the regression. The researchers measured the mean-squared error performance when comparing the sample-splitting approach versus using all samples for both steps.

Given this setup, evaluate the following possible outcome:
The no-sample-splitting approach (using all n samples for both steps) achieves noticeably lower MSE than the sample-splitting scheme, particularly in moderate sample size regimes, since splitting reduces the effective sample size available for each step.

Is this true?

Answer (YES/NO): YES